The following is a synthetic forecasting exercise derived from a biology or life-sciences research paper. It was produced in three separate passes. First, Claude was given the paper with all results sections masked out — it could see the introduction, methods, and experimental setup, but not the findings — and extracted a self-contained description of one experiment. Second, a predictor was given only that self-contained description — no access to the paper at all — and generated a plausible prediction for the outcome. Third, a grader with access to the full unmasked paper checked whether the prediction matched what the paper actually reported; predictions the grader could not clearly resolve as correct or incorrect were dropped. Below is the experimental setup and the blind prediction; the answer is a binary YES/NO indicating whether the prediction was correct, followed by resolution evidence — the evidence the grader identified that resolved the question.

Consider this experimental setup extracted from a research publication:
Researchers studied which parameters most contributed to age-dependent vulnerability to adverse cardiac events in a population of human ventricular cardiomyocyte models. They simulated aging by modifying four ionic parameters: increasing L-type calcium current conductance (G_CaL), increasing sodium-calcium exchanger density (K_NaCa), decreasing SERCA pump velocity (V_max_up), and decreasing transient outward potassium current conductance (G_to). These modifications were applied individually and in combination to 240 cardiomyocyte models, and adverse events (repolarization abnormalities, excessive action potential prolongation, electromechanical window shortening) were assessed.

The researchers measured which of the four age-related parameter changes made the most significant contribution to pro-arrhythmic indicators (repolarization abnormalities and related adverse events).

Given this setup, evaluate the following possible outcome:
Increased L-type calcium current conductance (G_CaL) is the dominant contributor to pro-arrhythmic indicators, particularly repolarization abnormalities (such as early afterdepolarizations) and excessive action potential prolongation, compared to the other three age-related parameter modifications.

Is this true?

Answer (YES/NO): YES